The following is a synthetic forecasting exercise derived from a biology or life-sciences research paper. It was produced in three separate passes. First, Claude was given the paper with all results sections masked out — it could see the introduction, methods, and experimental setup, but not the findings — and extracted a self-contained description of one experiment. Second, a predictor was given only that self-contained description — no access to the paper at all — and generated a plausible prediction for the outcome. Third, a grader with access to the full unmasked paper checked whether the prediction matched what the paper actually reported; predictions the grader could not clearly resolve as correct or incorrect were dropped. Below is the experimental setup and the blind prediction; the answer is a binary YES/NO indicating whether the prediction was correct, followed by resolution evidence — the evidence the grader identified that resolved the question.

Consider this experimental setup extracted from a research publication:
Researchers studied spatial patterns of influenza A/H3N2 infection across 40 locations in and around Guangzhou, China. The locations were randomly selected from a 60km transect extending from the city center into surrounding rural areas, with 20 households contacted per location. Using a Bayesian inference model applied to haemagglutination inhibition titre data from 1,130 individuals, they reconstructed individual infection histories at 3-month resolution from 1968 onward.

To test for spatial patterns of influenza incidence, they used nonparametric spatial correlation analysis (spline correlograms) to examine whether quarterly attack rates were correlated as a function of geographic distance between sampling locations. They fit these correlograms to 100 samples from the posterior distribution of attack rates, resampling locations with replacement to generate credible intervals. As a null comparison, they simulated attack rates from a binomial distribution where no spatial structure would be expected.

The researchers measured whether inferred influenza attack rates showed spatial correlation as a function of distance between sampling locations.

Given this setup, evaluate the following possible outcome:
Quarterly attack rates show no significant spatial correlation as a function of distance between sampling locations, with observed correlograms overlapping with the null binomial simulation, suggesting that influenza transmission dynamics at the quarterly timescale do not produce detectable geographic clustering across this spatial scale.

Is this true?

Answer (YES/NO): NO